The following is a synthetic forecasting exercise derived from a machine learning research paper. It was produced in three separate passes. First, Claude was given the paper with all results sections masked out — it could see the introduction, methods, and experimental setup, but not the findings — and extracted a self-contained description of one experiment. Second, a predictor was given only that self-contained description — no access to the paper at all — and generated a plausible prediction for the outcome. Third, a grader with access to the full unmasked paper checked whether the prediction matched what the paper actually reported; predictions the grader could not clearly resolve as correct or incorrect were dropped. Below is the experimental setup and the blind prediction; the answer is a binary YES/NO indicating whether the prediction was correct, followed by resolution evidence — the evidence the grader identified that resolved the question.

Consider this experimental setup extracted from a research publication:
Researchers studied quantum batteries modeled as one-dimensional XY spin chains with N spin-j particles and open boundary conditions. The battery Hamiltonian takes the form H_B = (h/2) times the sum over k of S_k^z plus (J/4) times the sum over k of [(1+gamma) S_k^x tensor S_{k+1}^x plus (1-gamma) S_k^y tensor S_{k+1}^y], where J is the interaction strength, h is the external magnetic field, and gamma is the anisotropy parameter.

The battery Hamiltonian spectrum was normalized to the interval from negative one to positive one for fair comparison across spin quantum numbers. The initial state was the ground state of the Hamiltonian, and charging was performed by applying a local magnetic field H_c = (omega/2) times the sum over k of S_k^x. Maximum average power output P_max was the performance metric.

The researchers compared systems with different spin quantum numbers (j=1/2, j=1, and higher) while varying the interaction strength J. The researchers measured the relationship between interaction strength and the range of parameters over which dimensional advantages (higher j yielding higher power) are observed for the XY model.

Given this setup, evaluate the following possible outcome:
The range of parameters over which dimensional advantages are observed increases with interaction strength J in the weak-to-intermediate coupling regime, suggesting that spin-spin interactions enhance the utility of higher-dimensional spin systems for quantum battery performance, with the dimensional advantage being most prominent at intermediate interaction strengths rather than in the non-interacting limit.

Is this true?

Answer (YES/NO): NO